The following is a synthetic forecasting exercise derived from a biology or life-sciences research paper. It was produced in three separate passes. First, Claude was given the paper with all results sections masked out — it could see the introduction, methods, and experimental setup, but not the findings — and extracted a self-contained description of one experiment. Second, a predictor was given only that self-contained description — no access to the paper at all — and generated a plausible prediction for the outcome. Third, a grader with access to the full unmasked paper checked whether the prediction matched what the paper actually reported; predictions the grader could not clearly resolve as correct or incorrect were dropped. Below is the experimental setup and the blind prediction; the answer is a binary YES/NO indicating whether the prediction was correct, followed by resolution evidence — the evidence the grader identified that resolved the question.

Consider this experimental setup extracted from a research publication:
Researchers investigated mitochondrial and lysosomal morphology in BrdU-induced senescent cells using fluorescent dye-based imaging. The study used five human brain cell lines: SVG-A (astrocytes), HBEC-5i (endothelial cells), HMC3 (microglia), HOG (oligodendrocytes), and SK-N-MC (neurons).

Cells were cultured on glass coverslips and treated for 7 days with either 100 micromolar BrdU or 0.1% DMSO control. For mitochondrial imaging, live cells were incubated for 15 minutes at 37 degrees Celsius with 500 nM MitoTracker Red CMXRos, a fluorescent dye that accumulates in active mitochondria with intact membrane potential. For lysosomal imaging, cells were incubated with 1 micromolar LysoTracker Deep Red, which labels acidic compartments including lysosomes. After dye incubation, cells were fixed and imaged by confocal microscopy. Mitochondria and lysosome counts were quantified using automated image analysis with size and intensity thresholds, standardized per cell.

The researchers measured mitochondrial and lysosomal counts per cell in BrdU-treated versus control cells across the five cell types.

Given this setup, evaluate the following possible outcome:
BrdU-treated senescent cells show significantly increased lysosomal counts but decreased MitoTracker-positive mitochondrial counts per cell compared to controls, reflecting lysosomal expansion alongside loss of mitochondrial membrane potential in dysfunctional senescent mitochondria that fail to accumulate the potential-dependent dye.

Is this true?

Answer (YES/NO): NO